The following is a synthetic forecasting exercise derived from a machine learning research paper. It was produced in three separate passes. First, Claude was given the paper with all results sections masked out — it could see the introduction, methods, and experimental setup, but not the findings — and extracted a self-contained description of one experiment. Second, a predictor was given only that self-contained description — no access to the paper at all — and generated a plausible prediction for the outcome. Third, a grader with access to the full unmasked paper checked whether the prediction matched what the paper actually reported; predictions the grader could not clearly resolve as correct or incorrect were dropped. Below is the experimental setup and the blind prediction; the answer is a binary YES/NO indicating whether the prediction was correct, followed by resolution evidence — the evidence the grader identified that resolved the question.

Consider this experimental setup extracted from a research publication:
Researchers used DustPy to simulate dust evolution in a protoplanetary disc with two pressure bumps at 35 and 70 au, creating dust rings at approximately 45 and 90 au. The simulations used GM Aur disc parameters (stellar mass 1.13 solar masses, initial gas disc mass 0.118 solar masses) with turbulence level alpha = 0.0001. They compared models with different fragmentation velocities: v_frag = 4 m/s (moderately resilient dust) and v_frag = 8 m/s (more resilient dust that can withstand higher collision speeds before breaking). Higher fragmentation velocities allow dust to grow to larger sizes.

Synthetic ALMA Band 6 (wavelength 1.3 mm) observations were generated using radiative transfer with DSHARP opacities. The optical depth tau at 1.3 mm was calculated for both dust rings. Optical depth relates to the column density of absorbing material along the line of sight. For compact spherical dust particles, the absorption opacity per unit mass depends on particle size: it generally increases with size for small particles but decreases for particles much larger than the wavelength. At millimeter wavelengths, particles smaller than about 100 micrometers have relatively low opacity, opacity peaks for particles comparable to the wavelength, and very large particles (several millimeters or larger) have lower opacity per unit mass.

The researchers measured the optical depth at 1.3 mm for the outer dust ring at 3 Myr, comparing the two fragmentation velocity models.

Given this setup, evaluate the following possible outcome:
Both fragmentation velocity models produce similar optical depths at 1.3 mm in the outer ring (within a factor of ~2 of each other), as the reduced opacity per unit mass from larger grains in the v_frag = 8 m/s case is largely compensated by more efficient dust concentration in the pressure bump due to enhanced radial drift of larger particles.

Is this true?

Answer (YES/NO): NO